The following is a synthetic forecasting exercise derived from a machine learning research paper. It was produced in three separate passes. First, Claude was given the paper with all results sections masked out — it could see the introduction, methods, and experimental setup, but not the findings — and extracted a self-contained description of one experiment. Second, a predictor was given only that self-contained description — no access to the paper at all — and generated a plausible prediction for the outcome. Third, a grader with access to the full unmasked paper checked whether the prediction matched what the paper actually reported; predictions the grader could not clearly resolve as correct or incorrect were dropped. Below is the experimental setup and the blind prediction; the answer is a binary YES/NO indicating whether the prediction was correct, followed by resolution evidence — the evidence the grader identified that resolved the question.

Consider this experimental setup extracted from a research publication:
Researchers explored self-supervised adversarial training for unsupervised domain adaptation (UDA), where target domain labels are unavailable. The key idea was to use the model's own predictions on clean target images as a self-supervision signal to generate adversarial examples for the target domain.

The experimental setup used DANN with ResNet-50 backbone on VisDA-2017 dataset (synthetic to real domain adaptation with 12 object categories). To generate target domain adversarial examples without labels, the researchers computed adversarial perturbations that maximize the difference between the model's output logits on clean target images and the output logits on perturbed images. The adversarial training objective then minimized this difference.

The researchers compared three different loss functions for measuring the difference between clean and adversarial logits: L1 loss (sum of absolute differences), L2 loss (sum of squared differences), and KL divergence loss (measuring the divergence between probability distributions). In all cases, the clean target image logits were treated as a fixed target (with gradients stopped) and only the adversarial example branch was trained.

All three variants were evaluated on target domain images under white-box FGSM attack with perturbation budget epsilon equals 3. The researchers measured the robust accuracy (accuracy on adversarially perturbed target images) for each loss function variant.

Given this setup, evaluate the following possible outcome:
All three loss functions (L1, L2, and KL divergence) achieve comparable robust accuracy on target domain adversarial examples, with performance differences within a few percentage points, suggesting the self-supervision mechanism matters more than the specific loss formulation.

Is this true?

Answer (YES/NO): NO